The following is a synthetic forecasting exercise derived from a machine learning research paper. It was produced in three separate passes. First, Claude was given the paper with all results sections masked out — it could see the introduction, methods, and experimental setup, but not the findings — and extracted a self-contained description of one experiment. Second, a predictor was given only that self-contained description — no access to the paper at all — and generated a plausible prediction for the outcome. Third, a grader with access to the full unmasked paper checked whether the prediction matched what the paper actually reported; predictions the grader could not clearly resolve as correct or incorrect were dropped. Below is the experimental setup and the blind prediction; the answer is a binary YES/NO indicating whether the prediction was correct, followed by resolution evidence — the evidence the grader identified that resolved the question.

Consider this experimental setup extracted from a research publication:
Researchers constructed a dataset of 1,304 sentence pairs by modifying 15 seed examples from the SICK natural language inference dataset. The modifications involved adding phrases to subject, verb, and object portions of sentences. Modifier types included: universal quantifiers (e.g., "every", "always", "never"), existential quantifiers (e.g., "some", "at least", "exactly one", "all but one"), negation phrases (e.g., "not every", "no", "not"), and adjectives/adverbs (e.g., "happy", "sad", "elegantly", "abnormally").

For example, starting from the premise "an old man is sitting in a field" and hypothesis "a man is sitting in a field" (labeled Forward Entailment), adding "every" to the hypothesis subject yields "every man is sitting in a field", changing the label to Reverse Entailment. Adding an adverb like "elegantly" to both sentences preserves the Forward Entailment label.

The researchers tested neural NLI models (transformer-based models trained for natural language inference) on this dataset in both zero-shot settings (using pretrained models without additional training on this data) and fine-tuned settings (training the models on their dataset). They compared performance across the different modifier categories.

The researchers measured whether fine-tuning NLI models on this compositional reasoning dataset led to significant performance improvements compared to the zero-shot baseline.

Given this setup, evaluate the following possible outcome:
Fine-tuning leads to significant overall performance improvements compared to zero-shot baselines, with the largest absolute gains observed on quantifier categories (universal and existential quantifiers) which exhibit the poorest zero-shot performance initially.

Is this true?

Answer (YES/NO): NO